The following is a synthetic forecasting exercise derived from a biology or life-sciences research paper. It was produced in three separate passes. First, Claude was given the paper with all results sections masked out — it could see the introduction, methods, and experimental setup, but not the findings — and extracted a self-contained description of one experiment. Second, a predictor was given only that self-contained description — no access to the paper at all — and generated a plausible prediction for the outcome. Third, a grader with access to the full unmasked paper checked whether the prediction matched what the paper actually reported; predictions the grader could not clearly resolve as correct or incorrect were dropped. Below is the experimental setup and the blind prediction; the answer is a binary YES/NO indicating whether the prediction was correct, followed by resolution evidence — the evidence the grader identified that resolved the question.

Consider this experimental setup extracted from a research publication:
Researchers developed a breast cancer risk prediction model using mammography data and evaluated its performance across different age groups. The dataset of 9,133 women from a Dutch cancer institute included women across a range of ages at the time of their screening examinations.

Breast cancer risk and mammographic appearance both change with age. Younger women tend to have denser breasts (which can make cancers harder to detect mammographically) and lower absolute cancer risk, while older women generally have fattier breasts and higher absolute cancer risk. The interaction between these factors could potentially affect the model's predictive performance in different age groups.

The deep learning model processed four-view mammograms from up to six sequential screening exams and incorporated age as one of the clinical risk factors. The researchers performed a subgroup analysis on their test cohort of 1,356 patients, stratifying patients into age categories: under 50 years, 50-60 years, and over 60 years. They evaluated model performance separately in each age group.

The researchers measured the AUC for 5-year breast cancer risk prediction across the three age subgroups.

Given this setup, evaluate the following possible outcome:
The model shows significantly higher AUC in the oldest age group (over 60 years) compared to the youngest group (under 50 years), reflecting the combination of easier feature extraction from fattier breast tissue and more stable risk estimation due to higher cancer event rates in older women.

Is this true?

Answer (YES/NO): NO